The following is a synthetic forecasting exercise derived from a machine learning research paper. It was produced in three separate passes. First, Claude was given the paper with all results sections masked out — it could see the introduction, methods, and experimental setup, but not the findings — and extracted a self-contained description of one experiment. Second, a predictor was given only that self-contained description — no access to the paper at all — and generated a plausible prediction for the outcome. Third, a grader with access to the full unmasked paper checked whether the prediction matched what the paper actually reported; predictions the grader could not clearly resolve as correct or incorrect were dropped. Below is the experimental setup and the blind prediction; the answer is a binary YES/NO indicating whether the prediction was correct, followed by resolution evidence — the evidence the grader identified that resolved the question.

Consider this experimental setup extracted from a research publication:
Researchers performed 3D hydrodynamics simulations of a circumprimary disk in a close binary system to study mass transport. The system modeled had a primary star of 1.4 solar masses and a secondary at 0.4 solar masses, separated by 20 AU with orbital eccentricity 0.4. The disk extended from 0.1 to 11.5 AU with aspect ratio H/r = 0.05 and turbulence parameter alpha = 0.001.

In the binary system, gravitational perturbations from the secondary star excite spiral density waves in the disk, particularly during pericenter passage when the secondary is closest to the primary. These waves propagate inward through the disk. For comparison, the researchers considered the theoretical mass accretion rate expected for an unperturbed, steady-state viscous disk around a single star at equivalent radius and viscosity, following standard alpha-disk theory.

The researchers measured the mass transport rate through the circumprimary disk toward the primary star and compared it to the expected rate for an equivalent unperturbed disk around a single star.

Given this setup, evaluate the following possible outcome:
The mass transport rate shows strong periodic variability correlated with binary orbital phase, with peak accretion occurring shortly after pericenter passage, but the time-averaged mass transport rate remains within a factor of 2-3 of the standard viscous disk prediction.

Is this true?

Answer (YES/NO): NO